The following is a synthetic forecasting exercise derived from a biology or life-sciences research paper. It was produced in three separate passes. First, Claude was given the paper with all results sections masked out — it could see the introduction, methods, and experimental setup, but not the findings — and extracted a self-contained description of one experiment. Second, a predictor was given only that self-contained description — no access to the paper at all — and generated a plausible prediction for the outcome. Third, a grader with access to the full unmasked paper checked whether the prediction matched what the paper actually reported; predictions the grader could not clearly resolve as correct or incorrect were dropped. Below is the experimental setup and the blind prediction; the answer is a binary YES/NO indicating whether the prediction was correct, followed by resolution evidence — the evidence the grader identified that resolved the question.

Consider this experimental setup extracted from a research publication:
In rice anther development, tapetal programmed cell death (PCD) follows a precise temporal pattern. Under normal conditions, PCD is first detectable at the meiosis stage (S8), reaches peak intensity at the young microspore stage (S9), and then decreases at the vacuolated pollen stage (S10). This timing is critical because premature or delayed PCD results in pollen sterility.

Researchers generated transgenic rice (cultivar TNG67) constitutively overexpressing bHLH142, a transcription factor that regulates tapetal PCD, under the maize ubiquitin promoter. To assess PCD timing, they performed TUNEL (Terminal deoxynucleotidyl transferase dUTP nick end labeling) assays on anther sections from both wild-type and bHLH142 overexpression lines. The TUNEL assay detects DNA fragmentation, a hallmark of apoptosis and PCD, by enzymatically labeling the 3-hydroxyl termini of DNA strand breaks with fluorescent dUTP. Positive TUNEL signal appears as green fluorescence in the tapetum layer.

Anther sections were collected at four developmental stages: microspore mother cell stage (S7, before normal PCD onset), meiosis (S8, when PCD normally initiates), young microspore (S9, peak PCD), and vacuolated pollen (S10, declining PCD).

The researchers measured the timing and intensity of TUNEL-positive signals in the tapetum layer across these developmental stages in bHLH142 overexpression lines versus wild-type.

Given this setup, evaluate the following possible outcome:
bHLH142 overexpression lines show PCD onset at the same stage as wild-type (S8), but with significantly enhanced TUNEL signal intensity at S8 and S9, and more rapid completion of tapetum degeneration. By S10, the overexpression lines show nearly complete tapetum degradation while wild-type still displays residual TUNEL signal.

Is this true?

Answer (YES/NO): NO